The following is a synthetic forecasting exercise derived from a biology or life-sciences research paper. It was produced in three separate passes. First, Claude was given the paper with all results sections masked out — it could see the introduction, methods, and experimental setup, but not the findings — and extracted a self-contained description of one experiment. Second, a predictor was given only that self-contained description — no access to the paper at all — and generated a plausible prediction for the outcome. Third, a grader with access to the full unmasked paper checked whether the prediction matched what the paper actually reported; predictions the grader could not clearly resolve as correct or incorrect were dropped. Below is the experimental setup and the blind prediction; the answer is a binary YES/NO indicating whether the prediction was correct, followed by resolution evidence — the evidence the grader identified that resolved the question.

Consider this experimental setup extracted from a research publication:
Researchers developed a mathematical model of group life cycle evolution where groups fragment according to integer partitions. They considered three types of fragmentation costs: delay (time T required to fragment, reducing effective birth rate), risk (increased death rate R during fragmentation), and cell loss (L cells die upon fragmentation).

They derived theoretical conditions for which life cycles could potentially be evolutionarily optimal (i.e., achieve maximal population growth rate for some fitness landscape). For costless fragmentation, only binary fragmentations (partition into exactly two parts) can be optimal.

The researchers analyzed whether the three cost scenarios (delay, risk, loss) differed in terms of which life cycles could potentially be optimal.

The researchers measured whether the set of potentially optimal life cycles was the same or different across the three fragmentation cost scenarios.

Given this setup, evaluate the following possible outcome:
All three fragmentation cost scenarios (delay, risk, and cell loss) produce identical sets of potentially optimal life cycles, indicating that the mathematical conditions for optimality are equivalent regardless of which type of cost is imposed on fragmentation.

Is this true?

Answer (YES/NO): YES